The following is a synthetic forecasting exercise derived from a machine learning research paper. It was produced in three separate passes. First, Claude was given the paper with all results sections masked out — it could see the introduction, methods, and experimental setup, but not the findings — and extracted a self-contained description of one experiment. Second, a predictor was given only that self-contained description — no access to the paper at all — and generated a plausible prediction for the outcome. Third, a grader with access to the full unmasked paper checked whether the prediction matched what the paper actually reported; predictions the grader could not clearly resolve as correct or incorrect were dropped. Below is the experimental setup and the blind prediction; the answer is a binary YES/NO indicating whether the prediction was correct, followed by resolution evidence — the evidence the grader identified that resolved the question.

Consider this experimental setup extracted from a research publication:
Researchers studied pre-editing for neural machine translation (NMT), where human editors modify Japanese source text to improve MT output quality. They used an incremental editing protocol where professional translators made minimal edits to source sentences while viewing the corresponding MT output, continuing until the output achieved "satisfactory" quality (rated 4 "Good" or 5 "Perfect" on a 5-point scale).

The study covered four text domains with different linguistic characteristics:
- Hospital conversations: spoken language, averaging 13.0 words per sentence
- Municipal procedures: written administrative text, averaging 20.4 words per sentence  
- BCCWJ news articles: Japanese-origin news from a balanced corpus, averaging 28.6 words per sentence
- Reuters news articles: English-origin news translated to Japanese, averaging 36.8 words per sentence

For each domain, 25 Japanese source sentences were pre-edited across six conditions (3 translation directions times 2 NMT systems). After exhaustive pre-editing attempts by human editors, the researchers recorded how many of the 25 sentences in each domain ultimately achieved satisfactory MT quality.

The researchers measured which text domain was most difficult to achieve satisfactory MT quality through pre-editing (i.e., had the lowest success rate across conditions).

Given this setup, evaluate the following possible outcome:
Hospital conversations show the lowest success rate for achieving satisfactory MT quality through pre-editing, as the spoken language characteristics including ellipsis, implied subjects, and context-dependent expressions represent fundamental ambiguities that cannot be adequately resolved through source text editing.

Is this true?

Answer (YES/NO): NO